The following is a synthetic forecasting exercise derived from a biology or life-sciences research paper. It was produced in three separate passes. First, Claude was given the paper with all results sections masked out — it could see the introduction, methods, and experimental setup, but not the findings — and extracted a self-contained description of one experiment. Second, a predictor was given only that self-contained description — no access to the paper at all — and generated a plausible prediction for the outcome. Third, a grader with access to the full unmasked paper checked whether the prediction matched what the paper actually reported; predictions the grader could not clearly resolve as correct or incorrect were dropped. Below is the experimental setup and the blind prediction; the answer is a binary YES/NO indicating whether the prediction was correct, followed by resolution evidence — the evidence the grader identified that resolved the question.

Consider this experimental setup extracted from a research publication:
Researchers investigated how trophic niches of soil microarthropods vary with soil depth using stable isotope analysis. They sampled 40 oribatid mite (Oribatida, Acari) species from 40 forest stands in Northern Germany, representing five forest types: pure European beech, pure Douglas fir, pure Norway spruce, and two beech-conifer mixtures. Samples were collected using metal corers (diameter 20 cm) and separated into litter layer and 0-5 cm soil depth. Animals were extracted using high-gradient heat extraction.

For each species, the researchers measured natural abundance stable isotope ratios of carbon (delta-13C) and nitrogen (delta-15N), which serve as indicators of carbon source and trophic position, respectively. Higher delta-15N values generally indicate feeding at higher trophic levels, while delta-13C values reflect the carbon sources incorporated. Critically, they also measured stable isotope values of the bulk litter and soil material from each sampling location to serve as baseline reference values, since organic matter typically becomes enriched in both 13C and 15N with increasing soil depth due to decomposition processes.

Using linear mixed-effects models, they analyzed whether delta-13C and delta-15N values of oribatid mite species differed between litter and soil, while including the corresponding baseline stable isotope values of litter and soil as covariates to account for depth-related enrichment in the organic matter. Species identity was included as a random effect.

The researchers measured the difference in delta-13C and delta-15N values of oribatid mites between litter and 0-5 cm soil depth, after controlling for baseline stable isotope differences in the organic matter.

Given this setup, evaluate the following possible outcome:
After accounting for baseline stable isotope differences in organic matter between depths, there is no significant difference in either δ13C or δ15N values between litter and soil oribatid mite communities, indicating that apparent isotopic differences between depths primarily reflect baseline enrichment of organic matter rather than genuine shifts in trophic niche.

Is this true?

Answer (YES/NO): YES